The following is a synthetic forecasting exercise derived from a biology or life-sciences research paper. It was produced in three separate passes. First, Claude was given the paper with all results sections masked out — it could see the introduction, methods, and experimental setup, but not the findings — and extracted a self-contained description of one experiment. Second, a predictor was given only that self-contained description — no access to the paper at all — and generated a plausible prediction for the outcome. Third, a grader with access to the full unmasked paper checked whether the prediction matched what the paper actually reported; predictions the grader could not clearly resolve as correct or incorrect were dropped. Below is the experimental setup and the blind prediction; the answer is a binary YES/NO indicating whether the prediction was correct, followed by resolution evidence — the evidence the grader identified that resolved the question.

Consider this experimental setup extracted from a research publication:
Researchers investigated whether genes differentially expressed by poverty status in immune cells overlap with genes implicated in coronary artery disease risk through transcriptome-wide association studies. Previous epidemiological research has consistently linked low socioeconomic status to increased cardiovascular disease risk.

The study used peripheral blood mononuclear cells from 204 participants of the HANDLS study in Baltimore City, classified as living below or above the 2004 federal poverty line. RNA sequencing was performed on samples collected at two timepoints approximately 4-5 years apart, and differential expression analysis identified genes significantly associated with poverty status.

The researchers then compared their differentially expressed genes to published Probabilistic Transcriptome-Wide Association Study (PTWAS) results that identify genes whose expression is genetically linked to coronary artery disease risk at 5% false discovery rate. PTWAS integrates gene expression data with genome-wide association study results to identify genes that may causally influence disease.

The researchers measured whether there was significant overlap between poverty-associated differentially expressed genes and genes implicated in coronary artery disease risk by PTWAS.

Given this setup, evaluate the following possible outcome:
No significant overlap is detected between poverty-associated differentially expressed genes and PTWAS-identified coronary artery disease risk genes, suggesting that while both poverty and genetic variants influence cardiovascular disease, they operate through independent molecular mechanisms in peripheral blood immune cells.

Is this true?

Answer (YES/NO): NO